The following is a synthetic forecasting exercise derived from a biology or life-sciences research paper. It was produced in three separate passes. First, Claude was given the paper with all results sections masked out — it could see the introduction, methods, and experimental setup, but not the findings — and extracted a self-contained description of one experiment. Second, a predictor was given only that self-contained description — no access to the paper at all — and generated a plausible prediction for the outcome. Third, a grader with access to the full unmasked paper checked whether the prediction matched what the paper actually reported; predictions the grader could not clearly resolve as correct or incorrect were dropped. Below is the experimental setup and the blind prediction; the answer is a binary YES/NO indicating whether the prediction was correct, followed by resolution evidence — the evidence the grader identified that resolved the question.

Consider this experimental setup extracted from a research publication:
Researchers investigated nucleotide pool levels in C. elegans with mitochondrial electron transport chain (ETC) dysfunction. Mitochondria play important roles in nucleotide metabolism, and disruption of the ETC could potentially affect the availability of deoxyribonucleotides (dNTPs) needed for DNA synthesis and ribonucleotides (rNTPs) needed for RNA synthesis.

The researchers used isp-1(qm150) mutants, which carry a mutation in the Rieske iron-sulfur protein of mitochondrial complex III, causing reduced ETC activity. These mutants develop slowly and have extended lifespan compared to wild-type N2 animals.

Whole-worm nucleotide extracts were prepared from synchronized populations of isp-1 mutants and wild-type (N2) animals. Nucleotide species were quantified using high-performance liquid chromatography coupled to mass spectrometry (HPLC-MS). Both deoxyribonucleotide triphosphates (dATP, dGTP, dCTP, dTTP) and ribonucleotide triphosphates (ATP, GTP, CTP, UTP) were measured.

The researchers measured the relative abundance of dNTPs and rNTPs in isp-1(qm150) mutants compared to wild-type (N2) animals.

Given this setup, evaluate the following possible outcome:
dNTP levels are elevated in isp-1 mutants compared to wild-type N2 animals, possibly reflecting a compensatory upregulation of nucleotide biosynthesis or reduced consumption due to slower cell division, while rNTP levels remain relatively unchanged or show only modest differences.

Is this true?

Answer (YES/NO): NO